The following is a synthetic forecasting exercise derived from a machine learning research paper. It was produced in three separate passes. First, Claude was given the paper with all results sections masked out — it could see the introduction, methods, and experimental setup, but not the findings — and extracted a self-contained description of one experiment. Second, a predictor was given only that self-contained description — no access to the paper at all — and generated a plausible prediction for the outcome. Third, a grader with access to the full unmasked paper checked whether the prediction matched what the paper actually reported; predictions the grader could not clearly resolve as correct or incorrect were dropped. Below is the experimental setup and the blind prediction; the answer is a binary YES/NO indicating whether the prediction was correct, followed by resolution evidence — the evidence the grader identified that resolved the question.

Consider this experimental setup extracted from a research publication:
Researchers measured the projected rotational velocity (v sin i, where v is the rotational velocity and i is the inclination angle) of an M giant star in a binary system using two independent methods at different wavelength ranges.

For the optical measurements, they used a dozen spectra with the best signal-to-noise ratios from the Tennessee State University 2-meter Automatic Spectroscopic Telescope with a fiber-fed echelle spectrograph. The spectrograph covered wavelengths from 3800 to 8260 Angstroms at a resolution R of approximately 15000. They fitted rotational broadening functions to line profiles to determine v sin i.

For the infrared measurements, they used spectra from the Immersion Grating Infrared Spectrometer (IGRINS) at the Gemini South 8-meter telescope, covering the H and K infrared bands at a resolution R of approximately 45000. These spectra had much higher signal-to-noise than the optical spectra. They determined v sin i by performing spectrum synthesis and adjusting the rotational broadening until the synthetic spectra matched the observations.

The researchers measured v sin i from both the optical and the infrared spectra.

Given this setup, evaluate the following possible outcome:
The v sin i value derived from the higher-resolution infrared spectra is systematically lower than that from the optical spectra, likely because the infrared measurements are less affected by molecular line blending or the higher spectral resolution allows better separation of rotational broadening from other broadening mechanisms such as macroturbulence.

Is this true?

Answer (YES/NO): NO